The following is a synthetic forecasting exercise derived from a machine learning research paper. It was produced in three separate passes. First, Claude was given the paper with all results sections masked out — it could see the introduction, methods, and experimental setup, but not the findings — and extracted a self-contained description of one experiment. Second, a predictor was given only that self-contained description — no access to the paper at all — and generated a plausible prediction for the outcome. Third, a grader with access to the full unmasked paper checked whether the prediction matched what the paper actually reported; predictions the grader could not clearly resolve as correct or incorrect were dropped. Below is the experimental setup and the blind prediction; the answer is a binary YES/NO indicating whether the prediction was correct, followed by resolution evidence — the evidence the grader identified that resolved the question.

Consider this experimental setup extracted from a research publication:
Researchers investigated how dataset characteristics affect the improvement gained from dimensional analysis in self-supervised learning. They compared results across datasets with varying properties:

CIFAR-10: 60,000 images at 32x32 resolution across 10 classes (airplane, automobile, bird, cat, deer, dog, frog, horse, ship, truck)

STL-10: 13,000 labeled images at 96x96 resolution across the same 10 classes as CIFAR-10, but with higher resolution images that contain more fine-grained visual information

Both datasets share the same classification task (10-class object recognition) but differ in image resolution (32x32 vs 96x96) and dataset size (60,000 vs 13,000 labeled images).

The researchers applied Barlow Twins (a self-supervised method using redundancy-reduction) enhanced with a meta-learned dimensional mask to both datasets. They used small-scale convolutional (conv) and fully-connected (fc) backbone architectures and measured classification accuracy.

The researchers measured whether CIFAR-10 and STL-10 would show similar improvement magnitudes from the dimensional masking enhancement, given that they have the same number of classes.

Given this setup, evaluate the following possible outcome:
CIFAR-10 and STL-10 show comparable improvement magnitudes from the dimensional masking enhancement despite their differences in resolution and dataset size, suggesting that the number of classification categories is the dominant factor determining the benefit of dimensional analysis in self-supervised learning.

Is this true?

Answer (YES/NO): NO